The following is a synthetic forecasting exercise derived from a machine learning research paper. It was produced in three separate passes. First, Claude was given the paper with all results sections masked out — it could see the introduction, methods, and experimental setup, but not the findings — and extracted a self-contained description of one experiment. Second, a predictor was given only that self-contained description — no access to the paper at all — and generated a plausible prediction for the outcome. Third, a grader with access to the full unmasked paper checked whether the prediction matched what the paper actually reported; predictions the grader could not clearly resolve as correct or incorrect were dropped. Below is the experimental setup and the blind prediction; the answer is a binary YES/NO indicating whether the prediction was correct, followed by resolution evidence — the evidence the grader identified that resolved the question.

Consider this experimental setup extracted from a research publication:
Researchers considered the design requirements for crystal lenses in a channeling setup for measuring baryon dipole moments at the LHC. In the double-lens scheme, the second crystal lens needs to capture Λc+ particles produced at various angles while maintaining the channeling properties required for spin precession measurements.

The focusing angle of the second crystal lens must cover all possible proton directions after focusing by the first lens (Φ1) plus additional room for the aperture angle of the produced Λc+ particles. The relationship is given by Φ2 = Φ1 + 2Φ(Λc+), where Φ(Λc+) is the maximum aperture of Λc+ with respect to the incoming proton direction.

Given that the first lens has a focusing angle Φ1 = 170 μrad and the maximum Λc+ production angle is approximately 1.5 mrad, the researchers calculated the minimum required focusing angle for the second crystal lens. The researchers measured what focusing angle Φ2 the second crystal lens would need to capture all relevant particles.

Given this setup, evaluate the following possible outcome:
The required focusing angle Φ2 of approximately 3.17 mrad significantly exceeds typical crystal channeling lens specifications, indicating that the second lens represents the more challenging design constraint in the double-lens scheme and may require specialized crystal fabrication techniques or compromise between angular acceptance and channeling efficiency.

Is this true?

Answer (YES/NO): NO